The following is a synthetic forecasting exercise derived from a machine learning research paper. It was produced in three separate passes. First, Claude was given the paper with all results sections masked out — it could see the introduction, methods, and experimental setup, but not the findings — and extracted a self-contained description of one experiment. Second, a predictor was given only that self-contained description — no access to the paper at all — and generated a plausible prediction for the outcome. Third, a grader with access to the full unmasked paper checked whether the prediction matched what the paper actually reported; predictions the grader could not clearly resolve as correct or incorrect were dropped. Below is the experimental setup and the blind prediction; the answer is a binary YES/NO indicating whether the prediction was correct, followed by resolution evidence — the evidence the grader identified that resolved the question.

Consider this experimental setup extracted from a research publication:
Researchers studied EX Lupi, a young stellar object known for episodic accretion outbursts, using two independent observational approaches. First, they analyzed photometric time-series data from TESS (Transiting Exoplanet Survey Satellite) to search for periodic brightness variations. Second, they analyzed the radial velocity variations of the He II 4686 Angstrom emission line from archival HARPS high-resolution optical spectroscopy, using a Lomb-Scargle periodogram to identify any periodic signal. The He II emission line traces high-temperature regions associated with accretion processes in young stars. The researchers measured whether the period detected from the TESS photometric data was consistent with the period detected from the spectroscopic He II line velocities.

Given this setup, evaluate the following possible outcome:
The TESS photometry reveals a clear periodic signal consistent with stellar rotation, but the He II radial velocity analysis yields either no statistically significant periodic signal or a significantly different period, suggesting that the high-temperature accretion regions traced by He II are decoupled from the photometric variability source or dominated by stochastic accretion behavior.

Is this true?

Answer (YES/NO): NO